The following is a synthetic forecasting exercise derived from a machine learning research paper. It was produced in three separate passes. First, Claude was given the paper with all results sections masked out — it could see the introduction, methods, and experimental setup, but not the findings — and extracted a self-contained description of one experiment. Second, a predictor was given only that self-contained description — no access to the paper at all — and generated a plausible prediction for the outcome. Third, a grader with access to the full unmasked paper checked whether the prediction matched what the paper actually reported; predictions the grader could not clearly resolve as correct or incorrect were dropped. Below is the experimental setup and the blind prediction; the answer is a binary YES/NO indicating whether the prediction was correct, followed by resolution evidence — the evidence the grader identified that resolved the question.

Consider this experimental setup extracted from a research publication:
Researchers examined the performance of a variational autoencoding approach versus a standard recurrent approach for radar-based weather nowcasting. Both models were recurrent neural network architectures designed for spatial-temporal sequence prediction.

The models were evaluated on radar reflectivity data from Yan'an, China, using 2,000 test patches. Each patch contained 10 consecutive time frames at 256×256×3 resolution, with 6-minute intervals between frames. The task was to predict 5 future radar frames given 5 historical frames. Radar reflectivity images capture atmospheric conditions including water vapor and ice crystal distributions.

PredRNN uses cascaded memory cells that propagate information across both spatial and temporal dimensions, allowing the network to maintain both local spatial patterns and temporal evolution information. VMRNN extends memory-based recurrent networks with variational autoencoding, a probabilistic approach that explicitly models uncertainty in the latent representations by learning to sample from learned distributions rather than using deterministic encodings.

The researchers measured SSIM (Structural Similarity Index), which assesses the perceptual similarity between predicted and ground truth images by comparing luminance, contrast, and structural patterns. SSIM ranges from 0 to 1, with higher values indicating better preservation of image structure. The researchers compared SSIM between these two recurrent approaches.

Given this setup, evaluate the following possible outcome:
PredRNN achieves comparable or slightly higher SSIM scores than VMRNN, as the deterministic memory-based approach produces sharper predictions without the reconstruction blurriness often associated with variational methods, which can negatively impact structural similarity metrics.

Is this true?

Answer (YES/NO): NO